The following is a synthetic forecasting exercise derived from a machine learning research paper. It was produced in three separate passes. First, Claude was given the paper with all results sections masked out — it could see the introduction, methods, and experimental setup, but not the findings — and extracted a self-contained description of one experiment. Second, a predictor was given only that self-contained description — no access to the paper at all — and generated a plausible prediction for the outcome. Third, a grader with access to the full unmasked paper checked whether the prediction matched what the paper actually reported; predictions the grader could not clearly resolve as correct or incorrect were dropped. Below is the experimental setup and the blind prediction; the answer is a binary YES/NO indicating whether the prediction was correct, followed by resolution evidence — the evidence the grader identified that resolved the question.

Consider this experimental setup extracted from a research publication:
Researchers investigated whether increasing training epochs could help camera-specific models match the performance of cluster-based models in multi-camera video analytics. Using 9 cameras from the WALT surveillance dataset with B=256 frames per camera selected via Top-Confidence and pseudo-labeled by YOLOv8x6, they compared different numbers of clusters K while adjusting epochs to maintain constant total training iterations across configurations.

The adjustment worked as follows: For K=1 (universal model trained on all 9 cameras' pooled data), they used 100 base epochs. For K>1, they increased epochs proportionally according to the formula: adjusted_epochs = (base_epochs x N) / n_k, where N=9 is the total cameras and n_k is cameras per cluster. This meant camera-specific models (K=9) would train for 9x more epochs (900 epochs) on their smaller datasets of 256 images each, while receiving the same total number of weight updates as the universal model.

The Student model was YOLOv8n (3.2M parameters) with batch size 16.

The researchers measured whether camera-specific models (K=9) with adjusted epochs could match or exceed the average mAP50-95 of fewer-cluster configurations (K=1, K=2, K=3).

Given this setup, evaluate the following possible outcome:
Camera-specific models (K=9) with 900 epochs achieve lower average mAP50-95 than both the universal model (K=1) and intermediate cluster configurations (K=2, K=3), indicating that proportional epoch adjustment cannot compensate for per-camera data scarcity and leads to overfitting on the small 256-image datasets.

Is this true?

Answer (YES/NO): NO